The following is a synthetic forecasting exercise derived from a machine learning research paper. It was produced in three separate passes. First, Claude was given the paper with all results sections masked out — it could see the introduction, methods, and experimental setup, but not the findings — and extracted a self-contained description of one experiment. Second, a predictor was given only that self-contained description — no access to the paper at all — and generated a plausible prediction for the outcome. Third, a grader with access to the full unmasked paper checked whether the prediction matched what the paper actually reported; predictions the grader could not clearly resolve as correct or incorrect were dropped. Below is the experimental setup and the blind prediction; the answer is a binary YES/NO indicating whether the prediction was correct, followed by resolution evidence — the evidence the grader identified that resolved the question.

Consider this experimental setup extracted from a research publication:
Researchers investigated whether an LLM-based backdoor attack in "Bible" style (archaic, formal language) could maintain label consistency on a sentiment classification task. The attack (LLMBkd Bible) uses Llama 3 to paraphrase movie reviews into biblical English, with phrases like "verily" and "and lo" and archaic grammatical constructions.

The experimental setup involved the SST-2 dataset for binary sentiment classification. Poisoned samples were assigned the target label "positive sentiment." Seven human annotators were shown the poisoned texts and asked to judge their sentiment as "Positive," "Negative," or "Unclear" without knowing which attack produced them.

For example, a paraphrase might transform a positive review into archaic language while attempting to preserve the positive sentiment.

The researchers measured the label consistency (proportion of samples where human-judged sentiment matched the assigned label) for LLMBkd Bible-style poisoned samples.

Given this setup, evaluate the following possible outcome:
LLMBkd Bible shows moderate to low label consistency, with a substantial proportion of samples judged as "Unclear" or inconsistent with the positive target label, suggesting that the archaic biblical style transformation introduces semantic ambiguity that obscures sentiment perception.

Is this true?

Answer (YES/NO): NO